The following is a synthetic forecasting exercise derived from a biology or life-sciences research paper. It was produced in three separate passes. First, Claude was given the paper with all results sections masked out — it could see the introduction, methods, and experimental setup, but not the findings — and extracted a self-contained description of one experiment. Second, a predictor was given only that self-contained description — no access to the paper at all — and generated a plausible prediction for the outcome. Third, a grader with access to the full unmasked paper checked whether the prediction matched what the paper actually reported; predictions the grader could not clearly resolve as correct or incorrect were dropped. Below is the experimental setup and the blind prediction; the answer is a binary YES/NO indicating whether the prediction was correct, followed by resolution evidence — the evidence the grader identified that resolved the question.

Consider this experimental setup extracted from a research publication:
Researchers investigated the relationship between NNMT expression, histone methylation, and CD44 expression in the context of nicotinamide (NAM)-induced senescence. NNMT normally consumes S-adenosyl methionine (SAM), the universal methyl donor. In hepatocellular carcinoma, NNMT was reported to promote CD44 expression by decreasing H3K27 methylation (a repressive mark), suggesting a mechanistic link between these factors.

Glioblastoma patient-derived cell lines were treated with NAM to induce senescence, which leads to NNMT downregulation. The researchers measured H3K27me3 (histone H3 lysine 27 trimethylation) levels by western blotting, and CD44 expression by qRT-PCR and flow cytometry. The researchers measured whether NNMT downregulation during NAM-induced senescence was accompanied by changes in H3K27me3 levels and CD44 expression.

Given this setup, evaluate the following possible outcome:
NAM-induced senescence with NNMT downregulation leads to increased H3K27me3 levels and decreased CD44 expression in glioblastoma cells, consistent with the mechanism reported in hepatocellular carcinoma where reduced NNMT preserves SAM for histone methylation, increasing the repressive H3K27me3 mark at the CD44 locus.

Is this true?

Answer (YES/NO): YES